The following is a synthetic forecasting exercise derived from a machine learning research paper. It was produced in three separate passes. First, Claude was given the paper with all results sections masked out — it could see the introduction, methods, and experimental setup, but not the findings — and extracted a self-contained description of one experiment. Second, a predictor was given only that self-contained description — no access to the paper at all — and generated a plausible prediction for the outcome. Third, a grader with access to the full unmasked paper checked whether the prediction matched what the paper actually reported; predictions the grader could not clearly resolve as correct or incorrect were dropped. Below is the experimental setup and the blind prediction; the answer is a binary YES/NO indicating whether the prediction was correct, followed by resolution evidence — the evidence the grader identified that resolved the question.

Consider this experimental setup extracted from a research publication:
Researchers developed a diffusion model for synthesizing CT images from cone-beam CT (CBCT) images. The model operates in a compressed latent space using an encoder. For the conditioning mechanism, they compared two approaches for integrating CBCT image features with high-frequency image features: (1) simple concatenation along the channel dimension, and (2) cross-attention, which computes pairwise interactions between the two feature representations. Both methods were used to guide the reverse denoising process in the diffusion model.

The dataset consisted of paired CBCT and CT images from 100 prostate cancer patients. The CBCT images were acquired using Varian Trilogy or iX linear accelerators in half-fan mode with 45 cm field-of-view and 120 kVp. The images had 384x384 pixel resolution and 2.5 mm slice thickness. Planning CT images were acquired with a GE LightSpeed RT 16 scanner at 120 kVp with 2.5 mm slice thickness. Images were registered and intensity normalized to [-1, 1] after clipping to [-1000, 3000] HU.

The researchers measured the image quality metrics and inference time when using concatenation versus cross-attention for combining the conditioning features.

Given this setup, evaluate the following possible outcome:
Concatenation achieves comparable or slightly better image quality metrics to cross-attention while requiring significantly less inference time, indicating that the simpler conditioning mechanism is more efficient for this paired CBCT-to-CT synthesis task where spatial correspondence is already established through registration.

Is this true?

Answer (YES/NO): YES